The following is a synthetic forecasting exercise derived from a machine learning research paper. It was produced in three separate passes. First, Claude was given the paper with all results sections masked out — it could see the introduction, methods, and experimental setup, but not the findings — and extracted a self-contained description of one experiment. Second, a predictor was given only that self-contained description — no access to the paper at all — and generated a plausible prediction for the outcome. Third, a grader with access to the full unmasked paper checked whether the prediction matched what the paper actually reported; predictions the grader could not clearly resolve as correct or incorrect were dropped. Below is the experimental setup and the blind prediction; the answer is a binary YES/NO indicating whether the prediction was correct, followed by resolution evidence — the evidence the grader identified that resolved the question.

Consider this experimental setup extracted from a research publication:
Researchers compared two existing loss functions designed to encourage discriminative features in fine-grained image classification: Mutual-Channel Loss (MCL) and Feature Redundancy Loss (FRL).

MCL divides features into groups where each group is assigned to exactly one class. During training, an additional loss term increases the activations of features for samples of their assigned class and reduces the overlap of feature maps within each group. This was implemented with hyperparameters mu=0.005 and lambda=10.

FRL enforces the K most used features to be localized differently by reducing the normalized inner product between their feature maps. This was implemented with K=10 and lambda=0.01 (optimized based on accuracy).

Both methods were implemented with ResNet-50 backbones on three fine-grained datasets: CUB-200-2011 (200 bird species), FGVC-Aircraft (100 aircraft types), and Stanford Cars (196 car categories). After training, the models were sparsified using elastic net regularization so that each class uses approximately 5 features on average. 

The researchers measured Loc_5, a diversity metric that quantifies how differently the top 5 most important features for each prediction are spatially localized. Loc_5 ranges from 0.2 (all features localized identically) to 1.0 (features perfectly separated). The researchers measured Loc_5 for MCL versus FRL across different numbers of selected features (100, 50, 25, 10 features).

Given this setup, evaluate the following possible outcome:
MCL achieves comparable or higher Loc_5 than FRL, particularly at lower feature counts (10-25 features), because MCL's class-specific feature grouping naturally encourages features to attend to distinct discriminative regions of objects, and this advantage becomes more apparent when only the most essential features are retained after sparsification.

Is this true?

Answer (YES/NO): NO